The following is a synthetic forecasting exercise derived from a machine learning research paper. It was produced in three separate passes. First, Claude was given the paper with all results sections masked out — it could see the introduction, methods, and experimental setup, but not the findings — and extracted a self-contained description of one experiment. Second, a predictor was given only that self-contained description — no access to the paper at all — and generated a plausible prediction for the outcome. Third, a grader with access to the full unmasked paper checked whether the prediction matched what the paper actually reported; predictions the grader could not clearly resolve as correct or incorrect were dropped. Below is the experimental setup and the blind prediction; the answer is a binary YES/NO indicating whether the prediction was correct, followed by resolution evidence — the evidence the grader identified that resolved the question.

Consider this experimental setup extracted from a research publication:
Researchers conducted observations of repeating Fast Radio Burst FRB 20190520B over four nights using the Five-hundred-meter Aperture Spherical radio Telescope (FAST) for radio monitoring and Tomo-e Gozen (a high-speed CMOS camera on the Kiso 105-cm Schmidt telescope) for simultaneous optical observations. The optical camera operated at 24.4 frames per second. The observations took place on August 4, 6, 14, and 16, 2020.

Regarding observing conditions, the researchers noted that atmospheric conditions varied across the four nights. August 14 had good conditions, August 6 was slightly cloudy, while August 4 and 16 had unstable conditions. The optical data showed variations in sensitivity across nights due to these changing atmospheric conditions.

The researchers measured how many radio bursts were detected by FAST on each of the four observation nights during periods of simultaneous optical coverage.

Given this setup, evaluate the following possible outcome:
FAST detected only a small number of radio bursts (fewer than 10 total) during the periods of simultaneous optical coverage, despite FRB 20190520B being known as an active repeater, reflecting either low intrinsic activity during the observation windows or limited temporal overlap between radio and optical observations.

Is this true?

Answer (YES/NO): NO